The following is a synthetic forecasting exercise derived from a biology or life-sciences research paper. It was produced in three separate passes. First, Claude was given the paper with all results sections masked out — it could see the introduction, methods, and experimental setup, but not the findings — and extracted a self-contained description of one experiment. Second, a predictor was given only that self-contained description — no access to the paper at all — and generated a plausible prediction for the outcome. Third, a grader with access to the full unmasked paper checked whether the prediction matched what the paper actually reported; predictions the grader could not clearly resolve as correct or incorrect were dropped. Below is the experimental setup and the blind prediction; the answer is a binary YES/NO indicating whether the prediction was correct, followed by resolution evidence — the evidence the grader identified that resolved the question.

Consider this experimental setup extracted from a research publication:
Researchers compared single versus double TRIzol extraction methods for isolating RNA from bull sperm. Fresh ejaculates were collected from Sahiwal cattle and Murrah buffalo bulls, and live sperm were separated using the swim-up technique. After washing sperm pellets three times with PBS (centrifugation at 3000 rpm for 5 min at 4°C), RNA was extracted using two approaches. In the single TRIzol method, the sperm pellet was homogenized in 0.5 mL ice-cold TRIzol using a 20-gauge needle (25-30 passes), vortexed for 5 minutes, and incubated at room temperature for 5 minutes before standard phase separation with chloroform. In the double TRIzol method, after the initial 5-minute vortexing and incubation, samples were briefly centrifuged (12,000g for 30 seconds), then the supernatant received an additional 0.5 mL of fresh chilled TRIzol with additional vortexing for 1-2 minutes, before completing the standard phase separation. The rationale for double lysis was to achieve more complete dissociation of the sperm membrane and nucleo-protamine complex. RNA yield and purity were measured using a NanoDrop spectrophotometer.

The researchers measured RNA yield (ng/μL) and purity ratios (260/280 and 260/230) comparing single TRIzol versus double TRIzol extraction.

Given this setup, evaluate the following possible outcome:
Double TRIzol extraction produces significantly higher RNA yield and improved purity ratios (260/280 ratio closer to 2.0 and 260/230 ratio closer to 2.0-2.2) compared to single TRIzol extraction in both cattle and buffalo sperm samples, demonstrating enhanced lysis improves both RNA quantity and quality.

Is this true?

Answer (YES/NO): NO